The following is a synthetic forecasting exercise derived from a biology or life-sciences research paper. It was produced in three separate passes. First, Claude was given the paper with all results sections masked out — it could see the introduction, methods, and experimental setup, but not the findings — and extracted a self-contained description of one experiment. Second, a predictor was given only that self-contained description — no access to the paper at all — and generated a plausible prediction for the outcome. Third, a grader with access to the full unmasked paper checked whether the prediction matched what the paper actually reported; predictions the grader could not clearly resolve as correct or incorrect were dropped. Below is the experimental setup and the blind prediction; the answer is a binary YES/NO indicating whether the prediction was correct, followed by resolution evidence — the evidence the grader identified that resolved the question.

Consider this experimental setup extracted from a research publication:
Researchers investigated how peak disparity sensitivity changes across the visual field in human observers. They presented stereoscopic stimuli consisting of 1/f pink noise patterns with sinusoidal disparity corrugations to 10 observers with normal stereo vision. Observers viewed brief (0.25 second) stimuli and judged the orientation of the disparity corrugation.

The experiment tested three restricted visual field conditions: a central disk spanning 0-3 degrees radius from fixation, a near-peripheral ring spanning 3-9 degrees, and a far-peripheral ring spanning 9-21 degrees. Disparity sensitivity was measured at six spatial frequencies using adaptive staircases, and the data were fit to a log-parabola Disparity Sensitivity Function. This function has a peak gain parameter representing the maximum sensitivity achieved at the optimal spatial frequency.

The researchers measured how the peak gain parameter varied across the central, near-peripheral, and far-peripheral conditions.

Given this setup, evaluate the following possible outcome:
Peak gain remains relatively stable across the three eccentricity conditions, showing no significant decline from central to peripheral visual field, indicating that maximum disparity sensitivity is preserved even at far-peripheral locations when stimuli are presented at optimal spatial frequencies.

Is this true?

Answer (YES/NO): NO